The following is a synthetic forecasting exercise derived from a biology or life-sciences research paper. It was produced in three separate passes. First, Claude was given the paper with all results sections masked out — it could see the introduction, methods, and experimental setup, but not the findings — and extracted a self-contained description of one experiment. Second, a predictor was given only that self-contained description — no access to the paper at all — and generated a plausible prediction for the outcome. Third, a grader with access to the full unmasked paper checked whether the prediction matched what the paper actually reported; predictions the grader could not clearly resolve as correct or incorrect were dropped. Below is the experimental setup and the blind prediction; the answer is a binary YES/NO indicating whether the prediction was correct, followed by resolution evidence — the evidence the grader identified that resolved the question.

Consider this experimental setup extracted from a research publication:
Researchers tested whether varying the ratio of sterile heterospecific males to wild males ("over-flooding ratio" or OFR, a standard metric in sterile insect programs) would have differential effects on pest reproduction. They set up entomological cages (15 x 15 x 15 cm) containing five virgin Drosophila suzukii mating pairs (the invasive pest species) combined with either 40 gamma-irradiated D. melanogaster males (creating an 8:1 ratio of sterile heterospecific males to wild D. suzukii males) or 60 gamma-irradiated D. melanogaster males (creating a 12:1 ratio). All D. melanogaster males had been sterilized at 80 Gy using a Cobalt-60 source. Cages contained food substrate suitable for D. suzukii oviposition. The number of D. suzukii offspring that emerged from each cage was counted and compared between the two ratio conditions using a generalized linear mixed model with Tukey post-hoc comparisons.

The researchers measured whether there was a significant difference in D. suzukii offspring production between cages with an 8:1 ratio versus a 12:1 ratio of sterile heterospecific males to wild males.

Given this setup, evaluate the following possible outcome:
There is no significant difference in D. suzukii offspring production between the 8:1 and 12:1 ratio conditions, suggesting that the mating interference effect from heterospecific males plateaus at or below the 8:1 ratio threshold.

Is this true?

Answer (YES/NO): YES